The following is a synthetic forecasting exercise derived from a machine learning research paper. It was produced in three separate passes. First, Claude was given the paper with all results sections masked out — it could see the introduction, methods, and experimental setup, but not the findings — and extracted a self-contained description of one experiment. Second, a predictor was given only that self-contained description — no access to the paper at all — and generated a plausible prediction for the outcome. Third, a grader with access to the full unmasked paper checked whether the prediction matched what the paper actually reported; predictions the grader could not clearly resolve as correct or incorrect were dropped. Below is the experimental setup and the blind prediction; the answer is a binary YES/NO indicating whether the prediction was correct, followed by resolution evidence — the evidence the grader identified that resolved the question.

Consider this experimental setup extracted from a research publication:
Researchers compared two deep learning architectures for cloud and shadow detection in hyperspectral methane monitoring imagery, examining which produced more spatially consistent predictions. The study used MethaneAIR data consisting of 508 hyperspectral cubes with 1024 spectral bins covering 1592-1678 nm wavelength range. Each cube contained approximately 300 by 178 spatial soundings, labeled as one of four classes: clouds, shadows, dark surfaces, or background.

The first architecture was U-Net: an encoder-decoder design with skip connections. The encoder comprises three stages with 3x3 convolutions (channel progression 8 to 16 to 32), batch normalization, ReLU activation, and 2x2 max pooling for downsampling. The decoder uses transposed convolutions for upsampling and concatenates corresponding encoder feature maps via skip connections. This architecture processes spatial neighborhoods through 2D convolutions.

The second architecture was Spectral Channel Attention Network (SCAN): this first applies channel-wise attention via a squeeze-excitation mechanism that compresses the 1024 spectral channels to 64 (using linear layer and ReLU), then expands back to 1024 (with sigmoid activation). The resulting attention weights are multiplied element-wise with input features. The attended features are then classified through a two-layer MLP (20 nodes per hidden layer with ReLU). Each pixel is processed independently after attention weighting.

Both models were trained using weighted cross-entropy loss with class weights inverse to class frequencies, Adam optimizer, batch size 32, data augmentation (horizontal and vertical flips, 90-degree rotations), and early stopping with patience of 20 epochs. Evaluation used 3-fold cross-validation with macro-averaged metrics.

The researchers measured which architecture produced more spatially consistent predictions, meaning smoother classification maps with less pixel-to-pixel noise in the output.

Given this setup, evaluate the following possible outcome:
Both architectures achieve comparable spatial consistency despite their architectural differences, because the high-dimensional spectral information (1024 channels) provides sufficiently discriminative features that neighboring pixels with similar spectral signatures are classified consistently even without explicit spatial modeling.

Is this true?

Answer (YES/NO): NO